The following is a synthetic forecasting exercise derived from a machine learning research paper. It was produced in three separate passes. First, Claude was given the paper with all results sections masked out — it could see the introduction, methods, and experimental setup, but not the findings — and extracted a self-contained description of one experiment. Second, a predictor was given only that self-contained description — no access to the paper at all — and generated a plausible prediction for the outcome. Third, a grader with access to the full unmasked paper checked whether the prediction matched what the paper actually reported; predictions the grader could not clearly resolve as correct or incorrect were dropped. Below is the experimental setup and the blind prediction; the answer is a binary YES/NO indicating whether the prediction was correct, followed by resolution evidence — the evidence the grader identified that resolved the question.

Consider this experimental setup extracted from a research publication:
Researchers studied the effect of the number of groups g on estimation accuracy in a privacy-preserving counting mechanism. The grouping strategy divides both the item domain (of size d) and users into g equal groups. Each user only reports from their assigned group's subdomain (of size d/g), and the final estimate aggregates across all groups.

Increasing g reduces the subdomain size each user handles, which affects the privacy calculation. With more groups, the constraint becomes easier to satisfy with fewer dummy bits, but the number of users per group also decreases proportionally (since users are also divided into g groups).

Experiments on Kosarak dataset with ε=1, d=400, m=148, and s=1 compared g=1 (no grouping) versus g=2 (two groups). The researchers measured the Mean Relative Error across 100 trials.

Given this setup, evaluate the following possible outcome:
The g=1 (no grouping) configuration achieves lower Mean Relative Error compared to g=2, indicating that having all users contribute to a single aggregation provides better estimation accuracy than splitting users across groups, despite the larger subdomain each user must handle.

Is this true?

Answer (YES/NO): YES